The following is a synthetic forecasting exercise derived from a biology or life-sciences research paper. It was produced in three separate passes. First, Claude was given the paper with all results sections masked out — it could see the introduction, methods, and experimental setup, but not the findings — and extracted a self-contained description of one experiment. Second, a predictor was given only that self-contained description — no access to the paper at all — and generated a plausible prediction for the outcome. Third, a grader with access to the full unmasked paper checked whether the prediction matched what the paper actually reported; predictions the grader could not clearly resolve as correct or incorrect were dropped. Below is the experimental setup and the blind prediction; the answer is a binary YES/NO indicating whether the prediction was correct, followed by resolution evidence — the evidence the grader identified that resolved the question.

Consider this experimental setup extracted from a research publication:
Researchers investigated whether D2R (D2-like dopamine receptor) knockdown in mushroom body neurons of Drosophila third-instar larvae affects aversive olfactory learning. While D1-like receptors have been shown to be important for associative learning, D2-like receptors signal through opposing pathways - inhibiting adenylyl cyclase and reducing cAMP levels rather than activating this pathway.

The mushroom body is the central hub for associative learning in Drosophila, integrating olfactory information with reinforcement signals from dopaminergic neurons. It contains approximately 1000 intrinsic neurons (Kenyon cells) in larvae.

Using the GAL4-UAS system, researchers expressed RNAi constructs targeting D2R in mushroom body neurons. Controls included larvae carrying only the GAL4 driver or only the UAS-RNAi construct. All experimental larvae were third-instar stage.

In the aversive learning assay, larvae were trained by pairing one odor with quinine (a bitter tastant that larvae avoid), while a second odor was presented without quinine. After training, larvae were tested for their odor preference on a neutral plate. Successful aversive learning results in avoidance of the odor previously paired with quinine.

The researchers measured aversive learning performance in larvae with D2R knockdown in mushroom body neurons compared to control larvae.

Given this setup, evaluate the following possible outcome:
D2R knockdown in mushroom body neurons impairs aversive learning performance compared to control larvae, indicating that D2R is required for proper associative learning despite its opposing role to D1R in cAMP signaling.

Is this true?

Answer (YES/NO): YES